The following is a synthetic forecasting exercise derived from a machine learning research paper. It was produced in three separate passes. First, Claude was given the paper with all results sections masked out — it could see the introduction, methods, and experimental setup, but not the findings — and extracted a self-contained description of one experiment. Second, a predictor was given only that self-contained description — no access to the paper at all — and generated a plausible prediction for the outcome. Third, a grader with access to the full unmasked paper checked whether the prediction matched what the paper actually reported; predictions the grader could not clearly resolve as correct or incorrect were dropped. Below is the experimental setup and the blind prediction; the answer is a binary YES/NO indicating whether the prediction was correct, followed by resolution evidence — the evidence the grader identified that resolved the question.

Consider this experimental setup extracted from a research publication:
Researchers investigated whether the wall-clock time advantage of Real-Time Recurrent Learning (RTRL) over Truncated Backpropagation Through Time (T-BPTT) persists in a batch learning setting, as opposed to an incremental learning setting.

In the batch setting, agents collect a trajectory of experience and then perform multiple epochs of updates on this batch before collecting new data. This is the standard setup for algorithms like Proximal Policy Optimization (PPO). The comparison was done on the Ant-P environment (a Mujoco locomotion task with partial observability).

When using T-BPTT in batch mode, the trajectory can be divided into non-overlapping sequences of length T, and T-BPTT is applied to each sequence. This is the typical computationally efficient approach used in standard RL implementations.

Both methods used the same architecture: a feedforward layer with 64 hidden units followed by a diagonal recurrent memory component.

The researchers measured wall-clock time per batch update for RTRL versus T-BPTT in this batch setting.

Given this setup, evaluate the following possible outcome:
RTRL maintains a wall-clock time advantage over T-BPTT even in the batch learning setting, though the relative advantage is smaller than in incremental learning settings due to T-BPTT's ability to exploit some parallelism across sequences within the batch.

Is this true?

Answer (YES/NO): NO